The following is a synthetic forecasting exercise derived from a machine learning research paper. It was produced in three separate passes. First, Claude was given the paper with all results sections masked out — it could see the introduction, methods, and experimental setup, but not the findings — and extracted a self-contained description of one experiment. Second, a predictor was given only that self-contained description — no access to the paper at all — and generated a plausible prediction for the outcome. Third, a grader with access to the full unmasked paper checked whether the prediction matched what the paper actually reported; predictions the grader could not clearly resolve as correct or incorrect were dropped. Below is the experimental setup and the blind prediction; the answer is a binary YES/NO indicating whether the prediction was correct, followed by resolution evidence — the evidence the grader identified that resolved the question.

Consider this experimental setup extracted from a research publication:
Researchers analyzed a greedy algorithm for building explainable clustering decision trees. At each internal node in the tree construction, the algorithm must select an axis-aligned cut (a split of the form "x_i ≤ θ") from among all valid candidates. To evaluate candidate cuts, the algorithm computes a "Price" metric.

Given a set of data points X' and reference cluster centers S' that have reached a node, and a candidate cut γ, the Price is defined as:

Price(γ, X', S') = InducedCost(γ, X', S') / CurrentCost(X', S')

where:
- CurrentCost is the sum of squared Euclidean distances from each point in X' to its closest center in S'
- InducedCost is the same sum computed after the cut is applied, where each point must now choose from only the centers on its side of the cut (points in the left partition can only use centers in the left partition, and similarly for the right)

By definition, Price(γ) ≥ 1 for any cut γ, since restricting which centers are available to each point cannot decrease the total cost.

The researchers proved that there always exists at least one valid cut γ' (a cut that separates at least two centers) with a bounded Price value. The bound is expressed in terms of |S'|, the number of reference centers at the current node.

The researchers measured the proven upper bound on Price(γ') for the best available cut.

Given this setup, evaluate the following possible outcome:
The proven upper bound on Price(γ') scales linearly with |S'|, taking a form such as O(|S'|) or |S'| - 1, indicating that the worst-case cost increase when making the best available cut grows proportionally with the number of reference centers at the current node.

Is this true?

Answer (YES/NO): YES